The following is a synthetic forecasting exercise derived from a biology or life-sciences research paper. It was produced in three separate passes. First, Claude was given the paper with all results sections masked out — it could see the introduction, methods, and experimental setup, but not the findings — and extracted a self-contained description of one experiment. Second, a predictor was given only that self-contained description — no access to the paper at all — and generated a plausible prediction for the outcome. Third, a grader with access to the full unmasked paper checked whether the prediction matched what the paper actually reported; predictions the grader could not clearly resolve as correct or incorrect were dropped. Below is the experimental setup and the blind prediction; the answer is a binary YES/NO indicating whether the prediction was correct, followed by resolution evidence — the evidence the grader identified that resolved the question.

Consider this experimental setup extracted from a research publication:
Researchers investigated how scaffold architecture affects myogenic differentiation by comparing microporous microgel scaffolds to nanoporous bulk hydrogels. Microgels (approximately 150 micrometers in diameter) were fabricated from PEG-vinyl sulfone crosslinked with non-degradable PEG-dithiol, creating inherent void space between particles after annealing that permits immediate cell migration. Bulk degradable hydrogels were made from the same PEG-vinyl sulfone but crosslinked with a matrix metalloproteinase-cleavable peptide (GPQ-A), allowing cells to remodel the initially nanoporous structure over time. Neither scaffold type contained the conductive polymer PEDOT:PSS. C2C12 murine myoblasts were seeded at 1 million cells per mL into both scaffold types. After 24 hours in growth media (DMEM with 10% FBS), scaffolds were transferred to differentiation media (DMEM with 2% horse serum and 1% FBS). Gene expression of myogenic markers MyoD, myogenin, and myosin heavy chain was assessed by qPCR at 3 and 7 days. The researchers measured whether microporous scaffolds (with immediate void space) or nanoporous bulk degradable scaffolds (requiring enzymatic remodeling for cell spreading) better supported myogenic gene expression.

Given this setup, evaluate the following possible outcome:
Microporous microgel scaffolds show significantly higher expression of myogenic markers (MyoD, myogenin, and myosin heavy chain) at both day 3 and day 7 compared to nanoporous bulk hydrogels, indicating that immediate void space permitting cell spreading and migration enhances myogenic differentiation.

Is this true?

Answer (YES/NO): NO